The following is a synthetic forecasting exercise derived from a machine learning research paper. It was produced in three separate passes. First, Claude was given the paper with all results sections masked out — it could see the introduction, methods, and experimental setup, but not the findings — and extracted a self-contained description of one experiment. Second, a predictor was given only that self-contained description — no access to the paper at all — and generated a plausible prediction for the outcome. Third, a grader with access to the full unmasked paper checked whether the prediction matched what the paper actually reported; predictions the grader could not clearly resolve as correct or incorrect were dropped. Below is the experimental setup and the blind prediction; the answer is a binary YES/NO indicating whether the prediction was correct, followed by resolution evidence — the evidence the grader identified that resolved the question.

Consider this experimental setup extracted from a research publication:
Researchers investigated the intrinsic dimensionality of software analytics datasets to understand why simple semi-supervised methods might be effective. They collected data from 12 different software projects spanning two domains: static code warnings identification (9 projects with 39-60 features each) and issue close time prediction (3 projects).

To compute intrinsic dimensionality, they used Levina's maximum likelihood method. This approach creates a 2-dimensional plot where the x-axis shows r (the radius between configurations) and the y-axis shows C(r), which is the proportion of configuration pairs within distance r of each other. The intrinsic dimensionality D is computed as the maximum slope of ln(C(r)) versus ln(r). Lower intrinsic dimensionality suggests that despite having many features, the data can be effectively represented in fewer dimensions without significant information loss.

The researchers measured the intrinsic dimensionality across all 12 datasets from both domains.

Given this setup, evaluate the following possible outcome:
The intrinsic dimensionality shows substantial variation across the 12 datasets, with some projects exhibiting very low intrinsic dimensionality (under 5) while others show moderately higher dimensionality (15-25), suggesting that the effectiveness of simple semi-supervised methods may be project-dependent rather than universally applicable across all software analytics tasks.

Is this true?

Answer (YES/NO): NO